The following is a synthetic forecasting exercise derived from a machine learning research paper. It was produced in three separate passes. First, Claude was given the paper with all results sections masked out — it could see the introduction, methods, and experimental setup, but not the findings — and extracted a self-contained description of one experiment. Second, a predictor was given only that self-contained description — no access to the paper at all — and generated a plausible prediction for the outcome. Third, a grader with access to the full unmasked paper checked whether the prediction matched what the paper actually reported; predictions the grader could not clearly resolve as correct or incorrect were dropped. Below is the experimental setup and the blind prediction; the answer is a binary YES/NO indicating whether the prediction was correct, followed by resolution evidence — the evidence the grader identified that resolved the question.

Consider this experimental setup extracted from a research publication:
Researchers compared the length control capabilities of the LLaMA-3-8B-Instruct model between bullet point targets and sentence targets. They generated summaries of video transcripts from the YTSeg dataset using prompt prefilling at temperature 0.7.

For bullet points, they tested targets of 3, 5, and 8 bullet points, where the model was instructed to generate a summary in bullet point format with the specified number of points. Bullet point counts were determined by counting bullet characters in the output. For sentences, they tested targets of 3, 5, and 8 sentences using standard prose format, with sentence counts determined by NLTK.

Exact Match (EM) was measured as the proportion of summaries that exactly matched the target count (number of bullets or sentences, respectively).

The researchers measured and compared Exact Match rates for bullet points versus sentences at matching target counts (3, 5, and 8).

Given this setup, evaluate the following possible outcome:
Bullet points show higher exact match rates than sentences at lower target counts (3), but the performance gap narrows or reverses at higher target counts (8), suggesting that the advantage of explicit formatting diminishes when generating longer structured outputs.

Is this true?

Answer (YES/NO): NO